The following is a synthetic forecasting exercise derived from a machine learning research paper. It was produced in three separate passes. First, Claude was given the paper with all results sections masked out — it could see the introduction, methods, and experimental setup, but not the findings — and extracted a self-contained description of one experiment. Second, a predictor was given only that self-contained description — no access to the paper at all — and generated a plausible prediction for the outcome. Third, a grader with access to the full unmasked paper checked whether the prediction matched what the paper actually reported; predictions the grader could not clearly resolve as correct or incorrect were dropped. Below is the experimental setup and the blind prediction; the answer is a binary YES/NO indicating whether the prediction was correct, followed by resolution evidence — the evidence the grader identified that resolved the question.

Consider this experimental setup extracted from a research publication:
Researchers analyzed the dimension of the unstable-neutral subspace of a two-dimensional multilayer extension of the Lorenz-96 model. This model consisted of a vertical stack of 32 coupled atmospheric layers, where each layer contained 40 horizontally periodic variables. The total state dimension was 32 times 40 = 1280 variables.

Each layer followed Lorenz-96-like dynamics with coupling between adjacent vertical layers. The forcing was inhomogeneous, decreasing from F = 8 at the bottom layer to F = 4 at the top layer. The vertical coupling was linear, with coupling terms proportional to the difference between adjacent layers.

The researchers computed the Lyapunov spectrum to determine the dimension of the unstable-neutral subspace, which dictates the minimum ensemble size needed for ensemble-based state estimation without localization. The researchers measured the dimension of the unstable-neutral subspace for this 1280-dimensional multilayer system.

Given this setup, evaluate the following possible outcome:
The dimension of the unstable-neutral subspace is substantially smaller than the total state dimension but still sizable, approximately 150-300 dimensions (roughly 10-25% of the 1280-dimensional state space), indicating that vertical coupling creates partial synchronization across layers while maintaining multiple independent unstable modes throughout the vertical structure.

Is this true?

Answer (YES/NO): NO